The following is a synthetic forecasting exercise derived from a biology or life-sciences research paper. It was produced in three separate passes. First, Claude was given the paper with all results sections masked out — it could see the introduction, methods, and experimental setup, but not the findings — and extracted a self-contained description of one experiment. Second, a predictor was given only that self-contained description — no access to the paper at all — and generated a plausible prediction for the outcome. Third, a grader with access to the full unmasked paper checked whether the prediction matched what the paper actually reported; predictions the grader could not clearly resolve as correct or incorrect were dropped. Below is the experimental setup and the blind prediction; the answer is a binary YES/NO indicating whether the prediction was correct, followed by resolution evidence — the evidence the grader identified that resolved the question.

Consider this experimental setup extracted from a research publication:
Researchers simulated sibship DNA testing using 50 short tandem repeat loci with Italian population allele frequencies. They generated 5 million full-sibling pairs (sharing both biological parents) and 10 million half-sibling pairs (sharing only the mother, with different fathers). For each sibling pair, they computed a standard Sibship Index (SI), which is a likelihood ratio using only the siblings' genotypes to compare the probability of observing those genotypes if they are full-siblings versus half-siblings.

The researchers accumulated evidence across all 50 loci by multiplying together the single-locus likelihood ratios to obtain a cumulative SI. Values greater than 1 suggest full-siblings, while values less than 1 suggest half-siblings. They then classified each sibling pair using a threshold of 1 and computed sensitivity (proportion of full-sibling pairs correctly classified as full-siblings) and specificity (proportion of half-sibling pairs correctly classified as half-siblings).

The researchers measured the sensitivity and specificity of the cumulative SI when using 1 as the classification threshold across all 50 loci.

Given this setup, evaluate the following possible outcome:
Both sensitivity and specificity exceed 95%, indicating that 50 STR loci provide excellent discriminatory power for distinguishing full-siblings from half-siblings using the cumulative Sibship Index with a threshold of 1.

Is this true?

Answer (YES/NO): NO